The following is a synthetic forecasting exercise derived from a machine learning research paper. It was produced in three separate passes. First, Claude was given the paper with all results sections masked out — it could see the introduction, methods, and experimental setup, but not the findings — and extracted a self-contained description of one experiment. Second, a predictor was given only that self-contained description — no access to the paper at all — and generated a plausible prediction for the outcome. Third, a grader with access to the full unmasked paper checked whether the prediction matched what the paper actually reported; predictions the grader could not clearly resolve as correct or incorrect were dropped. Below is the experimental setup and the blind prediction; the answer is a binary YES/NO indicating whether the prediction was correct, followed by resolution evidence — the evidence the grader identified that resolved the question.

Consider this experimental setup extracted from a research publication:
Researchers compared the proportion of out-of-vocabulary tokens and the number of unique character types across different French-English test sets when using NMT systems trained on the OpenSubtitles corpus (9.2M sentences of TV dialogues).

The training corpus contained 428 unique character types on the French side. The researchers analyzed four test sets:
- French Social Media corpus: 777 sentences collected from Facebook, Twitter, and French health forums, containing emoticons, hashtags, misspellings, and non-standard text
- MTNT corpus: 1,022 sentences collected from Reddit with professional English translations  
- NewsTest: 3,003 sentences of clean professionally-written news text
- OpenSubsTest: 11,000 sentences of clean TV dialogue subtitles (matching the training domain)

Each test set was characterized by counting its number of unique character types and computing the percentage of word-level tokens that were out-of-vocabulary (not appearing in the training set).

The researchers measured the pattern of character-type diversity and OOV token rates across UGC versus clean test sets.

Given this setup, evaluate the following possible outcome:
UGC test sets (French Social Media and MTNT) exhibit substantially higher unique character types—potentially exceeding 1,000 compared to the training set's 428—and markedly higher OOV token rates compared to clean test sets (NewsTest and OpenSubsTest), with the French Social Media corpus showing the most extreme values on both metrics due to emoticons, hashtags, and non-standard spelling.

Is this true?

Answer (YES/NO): NO